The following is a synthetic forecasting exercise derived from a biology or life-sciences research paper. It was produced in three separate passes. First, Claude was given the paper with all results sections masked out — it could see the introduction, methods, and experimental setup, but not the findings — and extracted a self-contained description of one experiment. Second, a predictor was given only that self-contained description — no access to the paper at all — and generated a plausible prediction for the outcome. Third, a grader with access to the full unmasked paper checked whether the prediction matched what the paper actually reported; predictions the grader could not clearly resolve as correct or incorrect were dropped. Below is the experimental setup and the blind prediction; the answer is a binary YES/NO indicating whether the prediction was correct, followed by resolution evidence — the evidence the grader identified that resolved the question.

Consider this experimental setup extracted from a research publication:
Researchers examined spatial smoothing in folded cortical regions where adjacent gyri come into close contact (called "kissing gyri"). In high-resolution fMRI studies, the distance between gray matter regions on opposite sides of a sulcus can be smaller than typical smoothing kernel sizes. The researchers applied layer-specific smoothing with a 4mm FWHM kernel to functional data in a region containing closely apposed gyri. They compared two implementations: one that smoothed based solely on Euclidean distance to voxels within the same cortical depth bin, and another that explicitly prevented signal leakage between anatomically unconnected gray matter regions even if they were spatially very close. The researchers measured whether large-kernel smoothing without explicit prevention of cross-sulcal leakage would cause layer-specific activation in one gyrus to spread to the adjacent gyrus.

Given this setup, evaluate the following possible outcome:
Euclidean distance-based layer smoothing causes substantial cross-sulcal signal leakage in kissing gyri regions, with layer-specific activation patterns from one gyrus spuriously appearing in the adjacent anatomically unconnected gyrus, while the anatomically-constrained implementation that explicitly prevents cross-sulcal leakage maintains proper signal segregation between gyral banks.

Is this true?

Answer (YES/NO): YES